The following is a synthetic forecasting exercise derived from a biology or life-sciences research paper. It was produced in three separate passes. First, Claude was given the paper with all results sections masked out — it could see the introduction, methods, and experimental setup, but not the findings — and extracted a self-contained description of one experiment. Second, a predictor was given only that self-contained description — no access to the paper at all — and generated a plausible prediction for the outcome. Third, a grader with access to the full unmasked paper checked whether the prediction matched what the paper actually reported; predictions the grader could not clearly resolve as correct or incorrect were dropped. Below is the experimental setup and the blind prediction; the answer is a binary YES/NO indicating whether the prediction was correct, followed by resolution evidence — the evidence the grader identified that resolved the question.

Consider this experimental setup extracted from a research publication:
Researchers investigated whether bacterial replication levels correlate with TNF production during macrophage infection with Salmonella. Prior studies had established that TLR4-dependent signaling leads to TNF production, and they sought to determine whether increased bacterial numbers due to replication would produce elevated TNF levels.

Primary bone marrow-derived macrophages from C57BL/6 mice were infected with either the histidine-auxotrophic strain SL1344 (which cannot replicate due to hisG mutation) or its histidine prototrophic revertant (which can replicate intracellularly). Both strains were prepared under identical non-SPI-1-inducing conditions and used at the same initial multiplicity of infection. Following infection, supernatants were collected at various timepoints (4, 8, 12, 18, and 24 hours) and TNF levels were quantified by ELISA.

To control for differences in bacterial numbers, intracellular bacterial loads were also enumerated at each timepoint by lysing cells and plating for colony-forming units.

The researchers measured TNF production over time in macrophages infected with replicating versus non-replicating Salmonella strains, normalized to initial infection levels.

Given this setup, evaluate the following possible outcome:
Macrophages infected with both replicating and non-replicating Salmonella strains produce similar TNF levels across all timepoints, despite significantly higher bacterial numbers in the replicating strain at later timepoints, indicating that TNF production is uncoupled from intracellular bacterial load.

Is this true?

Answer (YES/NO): NO